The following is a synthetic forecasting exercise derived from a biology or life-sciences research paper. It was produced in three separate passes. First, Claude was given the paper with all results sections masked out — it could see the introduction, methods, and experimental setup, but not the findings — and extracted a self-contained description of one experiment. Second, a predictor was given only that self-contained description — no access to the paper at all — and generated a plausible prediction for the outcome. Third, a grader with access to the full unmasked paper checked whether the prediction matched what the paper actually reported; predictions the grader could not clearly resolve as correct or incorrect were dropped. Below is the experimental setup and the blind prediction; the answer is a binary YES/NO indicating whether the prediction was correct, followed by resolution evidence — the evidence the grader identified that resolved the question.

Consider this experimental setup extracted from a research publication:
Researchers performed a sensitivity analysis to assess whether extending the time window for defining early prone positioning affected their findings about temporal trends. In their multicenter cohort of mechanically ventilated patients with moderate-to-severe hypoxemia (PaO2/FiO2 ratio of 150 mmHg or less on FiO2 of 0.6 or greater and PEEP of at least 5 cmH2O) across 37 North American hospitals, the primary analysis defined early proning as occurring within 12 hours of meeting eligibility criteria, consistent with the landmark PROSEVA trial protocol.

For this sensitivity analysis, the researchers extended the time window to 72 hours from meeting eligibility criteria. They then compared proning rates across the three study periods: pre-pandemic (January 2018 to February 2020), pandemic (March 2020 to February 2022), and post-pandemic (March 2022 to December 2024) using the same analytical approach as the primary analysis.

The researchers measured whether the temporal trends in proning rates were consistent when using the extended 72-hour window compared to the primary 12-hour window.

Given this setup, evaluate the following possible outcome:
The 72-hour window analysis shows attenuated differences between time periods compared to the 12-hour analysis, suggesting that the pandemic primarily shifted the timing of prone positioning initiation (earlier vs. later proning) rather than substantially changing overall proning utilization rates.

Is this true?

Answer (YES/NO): NO